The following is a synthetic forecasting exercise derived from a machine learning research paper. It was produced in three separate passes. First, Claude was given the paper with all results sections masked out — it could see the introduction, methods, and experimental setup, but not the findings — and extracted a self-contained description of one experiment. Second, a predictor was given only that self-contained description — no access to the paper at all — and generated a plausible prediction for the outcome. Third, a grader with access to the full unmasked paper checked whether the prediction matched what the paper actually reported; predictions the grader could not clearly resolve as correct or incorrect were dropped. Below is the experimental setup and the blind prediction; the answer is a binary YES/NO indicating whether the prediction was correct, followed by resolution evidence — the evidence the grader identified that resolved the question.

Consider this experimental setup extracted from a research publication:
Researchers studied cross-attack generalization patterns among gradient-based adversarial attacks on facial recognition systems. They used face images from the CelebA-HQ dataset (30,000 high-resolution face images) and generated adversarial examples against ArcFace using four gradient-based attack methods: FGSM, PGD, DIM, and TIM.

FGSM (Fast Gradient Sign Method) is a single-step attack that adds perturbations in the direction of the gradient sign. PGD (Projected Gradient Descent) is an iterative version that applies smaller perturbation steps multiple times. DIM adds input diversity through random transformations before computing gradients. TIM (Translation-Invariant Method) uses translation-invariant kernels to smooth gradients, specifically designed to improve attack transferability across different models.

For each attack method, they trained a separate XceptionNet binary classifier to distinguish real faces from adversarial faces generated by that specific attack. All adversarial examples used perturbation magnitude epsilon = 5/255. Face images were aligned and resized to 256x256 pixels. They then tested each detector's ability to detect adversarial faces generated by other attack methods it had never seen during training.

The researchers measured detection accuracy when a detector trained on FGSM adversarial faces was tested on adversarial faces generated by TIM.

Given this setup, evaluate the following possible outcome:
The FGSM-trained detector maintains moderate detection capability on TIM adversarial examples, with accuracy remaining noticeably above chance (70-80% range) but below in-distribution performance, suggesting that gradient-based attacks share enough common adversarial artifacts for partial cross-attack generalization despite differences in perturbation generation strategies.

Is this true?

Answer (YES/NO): NO